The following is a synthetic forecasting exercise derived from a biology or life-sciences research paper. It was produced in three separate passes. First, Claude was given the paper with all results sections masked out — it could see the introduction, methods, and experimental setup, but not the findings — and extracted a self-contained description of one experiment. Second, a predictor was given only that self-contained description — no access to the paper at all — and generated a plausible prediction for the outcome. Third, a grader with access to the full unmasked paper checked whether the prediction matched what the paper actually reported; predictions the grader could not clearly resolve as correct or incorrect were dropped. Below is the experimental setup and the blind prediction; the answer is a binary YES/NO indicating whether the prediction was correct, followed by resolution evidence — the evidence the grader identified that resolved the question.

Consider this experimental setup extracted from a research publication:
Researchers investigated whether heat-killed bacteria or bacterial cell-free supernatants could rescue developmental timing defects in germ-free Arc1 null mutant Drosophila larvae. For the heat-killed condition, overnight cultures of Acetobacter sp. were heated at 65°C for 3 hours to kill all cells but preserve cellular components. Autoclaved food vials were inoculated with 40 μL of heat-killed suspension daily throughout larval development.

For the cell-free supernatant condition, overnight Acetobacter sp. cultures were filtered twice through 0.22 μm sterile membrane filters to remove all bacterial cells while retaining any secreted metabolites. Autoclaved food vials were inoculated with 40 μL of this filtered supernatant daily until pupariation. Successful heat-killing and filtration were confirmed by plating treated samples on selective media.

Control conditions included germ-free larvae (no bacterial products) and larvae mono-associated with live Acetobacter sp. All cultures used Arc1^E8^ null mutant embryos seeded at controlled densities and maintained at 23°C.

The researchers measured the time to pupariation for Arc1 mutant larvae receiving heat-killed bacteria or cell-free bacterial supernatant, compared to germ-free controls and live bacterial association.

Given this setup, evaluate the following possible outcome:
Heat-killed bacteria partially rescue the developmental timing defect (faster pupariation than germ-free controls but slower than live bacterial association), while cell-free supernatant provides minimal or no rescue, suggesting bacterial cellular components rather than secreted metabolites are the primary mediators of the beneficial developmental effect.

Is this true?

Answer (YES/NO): NO